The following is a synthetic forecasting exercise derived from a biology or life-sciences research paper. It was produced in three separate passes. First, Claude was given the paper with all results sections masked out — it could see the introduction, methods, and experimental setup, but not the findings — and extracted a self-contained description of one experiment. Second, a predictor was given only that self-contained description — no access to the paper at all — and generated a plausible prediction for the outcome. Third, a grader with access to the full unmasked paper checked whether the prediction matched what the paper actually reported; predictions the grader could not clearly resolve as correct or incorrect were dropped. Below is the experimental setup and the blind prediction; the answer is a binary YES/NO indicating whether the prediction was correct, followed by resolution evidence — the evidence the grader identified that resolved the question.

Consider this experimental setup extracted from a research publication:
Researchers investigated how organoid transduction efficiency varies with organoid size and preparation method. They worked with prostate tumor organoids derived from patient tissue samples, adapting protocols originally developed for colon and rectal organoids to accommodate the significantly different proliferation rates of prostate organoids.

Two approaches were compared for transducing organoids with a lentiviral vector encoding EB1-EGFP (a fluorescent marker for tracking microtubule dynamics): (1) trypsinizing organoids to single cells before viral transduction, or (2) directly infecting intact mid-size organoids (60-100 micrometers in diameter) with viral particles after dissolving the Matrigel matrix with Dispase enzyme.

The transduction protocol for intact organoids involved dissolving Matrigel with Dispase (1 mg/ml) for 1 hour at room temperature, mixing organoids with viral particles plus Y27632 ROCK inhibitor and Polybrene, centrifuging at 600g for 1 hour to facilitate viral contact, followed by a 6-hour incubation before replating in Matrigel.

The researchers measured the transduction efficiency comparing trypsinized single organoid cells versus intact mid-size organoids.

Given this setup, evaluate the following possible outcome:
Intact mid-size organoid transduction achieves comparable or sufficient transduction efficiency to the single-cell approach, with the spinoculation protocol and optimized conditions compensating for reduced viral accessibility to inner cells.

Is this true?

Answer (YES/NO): NO